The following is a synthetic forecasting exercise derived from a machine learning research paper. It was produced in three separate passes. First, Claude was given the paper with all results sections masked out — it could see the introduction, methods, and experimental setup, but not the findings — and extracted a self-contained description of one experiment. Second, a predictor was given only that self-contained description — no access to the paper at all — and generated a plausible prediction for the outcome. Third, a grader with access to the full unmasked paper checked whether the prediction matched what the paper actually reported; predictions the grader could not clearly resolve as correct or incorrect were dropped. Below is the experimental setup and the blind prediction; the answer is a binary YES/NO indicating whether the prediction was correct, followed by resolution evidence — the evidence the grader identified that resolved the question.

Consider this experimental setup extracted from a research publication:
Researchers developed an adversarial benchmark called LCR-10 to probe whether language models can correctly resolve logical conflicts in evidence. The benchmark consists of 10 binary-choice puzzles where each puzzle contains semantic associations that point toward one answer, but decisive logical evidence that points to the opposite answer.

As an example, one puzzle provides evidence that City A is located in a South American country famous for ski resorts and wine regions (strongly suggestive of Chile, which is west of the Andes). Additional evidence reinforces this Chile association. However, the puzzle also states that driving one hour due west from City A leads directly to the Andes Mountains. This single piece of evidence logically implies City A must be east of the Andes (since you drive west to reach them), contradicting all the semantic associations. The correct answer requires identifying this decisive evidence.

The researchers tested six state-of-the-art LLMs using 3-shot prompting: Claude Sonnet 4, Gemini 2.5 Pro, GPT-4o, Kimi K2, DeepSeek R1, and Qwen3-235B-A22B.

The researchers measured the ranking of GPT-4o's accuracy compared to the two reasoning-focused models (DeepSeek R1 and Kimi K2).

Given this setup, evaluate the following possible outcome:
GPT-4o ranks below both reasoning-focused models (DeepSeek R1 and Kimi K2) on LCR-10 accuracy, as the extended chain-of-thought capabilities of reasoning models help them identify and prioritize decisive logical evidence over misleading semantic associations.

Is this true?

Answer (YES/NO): NO